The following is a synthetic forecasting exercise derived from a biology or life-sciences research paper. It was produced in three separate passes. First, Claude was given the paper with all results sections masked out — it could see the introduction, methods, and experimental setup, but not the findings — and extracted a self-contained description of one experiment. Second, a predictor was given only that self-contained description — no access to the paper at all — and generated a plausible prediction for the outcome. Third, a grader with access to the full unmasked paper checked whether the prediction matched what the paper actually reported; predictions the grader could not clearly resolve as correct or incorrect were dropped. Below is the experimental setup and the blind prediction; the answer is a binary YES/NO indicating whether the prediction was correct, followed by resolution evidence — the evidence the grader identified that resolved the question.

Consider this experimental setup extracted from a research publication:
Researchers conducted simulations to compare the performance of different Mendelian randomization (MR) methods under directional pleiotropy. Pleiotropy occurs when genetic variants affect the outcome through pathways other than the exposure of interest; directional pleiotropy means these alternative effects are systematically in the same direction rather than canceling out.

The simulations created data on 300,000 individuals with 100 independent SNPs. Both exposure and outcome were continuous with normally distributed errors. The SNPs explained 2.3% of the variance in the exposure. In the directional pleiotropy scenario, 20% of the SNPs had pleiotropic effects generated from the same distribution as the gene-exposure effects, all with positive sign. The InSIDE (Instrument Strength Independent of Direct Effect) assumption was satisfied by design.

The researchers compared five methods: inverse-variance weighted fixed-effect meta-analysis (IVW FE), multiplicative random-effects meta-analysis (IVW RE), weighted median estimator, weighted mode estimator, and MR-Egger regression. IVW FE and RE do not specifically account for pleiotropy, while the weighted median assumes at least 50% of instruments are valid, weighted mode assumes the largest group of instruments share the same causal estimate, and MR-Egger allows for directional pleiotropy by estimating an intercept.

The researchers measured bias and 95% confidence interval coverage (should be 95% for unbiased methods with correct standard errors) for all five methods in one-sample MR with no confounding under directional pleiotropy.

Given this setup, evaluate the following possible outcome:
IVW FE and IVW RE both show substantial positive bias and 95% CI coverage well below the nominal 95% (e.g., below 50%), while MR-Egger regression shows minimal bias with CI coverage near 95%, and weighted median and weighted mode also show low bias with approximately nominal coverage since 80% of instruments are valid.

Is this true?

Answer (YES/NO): NO